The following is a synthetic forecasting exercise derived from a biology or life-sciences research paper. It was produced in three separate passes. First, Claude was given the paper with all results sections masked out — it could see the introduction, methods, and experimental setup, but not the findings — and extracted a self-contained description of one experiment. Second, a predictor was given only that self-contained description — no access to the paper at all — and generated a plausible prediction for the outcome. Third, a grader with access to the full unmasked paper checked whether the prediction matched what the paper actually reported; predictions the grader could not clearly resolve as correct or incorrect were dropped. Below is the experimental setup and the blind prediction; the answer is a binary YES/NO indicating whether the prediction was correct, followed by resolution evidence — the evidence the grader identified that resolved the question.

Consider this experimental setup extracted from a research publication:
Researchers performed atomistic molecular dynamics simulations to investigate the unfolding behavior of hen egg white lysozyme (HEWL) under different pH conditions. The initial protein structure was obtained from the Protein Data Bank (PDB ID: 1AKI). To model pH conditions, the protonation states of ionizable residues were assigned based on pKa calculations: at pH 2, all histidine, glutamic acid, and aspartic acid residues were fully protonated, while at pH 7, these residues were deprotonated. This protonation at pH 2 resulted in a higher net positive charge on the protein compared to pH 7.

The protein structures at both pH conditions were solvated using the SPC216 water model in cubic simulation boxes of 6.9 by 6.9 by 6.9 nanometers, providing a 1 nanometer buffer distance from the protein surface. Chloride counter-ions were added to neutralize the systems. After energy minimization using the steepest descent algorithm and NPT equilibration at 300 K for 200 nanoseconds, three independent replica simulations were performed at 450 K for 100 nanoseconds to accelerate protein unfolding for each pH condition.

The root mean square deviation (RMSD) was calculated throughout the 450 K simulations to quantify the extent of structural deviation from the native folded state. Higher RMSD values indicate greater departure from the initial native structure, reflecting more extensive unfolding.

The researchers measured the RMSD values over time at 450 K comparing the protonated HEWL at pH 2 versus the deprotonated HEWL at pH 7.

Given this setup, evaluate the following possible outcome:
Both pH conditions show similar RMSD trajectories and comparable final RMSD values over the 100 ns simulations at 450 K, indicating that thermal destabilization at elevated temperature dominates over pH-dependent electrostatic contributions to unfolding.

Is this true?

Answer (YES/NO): NO